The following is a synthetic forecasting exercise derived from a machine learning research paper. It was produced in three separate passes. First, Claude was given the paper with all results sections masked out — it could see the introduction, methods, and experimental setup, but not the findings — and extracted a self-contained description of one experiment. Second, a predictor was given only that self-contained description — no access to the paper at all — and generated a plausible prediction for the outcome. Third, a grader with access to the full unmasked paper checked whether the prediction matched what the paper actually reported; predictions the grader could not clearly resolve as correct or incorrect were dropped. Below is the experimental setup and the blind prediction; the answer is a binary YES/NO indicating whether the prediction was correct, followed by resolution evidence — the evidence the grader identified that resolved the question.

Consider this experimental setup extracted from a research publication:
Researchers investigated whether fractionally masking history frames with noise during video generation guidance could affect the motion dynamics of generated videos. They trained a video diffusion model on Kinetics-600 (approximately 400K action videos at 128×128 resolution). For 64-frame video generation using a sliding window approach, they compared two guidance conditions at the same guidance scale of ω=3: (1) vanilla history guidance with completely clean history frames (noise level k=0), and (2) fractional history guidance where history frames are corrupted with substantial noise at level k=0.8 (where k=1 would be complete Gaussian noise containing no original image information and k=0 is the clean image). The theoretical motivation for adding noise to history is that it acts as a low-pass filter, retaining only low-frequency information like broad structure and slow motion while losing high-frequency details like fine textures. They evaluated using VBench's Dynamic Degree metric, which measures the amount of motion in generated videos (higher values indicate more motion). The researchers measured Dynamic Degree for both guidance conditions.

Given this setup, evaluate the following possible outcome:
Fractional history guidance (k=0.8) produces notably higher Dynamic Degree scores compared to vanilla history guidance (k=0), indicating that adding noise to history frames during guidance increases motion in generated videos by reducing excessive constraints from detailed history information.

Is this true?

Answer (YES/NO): YES